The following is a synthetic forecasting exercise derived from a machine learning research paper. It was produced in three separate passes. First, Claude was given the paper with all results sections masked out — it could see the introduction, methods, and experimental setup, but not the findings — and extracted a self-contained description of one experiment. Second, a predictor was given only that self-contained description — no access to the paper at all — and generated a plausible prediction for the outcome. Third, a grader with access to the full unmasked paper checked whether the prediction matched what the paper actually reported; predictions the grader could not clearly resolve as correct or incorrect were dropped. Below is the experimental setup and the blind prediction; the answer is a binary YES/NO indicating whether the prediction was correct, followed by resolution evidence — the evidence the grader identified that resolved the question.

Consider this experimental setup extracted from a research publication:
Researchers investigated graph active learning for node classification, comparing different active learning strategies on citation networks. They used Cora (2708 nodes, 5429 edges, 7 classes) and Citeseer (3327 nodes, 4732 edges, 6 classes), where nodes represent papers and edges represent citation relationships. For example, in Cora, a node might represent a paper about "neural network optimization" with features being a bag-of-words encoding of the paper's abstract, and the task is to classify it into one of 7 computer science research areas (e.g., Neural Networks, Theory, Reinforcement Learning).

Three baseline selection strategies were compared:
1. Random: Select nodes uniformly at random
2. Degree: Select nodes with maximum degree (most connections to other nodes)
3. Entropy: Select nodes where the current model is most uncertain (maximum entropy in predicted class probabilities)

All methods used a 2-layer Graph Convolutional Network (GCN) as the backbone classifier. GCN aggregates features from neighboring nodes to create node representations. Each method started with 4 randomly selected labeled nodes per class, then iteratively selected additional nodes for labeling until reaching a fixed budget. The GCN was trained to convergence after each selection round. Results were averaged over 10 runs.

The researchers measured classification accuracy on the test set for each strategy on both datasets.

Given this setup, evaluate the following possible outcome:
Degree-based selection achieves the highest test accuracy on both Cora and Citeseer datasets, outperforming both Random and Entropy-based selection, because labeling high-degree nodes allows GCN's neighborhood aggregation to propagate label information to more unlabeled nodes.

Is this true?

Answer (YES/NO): NO